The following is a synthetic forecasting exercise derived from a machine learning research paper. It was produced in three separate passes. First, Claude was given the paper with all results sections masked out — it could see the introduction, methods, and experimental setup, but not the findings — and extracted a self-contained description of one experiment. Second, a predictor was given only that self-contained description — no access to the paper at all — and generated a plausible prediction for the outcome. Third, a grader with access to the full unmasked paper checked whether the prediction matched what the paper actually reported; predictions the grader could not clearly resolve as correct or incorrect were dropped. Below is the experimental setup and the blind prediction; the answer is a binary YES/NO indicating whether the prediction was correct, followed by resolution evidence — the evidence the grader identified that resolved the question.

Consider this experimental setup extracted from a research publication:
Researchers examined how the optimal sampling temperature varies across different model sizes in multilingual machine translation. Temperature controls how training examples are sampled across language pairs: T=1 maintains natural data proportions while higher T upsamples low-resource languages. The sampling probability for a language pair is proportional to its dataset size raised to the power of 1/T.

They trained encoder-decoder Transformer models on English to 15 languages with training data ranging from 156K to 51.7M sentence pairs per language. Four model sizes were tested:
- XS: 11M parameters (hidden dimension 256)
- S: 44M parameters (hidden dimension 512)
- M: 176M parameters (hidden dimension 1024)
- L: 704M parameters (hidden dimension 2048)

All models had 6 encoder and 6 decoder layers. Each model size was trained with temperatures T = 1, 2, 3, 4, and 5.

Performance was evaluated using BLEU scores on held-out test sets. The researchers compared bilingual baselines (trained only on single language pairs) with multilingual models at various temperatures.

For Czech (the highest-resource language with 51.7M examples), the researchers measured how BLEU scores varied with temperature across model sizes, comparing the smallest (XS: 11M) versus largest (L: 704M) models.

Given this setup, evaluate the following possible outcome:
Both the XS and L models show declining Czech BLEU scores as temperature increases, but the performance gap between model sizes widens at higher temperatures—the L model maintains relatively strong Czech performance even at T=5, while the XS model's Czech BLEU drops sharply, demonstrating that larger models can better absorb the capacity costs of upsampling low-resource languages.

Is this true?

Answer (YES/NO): YES